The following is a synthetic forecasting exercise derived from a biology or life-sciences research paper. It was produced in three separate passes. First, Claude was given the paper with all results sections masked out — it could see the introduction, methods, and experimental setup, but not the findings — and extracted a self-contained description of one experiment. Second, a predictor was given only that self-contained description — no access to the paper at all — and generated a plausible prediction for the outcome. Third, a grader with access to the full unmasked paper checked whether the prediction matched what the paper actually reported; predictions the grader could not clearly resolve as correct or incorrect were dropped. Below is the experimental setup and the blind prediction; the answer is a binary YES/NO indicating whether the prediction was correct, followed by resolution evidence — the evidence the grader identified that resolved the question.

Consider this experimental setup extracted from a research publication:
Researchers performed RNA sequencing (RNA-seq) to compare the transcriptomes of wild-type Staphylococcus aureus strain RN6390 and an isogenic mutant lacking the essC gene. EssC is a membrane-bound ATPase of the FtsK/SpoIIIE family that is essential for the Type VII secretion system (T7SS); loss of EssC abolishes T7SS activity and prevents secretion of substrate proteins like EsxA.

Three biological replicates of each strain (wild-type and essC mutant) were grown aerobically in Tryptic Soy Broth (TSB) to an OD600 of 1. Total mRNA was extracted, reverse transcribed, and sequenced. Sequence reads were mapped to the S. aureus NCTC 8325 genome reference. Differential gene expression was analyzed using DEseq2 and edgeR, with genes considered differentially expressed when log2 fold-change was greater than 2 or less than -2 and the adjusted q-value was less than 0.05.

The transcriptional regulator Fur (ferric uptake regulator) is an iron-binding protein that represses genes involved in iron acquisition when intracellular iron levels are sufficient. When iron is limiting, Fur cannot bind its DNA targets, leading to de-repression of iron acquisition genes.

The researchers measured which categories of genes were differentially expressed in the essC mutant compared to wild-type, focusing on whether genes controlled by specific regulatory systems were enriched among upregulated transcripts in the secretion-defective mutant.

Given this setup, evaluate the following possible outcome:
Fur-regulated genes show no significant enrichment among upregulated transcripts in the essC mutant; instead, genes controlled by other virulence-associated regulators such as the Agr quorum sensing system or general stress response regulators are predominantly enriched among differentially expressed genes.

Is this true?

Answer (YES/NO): NO